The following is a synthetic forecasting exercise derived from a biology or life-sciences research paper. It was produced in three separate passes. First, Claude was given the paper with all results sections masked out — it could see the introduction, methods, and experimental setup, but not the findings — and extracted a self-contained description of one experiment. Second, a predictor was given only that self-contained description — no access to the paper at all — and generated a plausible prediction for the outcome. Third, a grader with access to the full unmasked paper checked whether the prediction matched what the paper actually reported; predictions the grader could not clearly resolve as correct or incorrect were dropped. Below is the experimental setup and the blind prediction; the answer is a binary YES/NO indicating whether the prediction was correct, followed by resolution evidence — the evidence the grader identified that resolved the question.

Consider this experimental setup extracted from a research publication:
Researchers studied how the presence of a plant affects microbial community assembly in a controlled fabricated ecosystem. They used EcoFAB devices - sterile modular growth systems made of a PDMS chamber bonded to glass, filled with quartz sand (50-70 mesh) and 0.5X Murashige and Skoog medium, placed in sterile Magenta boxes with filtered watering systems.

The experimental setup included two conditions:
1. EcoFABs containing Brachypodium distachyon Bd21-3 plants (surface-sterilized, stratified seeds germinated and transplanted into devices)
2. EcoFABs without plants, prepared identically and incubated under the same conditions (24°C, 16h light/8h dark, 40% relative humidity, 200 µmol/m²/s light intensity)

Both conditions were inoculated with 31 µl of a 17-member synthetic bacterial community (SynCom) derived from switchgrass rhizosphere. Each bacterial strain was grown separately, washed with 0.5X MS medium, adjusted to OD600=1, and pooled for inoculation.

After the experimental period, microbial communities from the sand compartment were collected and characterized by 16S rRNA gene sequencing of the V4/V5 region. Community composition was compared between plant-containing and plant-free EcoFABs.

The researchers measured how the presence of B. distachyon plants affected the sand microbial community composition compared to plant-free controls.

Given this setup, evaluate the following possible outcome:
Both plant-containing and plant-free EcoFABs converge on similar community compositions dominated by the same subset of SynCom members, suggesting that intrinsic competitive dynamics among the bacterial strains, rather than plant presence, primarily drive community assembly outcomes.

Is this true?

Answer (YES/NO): NO